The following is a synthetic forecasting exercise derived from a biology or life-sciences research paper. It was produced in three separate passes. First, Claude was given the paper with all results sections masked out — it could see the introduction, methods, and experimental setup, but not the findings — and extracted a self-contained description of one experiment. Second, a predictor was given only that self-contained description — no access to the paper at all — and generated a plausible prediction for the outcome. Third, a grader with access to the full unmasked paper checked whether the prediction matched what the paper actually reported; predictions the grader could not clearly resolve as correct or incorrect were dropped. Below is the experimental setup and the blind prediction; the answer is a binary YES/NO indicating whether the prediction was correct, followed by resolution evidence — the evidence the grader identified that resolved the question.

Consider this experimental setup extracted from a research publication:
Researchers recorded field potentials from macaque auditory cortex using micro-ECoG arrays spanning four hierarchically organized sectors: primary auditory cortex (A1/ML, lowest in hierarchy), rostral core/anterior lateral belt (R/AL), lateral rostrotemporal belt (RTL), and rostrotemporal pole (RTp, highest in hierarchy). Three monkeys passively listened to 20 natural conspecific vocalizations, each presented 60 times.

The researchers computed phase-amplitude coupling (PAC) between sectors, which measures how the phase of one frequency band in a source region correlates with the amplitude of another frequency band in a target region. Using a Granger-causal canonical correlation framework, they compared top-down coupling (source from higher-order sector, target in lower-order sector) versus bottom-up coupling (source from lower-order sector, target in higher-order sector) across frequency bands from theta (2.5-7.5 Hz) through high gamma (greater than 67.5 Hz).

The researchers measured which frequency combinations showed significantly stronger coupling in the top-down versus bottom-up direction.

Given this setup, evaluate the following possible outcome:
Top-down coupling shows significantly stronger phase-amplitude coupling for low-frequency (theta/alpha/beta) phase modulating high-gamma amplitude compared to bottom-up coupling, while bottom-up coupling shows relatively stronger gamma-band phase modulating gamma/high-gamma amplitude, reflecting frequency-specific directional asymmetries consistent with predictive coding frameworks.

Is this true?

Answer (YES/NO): NO